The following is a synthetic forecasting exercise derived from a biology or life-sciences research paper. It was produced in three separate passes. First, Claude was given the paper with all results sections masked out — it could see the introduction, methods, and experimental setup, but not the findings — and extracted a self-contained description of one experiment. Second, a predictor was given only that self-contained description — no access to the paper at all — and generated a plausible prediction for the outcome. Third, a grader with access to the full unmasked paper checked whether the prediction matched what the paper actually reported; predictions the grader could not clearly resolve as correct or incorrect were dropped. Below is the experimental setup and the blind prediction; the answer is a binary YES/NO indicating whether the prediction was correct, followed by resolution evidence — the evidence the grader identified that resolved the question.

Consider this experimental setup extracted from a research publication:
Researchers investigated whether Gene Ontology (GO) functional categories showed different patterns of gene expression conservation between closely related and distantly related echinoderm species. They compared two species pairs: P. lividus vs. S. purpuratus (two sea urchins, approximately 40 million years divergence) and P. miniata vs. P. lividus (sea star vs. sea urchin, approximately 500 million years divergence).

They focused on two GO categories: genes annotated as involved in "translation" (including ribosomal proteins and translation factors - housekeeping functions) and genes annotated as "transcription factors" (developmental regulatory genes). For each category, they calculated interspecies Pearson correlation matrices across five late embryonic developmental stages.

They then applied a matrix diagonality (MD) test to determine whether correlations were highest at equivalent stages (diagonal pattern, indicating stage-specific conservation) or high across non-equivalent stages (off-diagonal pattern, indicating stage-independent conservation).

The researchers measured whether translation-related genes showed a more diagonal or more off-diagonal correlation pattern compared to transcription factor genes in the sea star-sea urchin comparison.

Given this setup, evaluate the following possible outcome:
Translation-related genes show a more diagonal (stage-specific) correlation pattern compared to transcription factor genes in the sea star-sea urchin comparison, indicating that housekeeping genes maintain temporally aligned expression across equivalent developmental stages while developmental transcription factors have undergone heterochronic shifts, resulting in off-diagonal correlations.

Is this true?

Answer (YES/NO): NO